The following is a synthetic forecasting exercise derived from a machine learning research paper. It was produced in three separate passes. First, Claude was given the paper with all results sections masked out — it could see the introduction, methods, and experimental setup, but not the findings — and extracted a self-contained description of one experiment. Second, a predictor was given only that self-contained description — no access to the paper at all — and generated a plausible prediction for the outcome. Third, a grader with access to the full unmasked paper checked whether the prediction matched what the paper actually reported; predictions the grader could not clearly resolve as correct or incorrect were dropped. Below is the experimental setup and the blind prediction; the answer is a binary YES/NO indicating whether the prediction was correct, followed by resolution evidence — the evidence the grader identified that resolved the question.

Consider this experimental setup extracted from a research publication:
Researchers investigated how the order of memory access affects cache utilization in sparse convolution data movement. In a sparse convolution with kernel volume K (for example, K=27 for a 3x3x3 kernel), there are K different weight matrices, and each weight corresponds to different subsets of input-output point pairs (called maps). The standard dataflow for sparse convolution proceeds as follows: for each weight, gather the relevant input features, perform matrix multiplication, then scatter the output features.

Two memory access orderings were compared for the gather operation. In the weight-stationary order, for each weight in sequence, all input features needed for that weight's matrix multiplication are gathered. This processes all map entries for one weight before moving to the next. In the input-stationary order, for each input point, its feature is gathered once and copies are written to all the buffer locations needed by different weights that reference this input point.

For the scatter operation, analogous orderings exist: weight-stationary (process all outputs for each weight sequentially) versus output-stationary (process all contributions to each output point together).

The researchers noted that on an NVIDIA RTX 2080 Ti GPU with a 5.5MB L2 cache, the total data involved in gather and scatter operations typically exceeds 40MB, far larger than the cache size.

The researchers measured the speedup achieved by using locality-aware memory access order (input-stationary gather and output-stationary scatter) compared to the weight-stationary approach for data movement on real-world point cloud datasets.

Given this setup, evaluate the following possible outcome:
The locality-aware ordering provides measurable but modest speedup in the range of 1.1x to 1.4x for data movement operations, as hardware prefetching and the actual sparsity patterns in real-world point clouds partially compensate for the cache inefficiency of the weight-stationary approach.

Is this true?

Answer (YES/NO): YES